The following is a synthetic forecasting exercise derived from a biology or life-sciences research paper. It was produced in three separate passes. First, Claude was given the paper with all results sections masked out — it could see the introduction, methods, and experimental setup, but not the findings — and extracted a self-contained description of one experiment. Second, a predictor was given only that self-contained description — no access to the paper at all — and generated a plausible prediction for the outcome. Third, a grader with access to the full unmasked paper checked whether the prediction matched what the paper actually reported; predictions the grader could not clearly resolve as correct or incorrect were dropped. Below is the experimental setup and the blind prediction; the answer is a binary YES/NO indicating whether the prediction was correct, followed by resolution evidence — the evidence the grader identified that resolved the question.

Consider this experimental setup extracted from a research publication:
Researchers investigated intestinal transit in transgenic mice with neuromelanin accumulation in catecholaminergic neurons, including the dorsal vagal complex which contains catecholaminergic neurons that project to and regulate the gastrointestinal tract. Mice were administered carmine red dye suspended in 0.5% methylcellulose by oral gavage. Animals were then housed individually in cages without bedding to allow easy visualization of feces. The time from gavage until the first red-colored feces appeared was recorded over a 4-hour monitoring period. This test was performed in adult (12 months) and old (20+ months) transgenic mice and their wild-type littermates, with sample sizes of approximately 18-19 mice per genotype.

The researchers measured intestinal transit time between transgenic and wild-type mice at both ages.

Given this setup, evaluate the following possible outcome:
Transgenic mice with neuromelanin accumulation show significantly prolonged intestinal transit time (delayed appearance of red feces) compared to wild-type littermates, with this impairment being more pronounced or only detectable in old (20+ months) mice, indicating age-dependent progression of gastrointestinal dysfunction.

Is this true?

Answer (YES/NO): NO